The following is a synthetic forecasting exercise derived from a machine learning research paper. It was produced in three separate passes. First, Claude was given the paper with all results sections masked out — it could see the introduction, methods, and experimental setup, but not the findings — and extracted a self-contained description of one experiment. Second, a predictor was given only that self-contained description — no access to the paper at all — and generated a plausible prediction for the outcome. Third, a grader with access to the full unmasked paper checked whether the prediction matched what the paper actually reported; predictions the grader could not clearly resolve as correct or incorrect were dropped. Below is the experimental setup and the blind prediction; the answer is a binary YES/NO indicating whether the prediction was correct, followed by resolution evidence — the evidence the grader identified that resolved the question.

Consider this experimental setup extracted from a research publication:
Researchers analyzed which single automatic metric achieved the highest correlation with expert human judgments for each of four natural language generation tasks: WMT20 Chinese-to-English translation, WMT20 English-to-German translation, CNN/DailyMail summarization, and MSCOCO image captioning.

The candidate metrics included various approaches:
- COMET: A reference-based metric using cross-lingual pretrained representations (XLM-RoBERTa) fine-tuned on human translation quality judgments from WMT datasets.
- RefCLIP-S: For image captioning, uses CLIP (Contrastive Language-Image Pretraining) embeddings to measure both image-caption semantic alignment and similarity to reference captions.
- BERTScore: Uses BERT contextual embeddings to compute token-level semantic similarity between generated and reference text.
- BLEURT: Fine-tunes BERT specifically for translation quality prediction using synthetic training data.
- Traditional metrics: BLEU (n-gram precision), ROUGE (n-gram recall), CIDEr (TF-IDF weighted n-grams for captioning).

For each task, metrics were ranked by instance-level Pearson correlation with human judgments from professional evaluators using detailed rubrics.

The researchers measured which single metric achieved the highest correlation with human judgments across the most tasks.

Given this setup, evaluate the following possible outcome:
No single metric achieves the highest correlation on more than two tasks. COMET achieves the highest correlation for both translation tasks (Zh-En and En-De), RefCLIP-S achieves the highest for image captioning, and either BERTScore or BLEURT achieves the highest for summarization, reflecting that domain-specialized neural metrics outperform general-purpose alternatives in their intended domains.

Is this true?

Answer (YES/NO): NO